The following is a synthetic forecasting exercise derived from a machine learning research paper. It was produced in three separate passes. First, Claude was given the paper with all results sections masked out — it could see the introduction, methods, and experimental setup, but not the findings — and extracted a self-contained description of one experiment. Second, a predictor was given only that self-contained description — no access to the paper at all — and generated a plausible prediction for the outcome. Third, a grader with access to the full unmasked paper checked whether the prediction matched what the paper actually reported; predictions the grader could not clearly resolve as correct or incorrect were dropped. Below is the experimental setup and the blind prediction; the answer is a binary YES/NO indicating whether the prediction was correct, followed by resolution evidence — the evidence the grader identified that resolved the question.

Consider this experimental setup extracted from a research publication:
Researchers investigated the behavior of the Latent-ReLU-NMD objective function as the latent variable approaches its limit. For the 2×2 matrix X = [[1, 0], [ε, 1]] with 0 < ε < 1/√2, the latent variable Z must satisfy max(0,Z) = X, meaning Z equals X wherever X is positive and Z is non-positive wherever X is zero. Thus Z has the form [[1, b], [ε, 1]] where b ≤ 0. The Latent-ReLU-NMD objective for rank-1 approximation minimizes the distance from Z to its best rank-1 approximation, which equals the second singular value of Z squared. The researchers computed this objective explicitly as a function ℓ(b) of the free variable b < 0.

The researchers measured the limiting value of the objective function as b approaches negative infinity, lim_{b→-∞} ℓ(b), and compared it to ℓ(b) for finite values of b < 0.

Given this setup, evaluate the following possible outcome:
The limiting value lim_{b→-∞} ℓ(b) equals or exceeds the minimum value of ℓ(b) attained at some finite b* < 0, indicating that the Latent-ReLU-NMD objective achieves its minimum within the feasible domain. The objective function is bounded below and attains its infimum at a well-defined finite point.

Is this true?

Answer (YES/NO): NO